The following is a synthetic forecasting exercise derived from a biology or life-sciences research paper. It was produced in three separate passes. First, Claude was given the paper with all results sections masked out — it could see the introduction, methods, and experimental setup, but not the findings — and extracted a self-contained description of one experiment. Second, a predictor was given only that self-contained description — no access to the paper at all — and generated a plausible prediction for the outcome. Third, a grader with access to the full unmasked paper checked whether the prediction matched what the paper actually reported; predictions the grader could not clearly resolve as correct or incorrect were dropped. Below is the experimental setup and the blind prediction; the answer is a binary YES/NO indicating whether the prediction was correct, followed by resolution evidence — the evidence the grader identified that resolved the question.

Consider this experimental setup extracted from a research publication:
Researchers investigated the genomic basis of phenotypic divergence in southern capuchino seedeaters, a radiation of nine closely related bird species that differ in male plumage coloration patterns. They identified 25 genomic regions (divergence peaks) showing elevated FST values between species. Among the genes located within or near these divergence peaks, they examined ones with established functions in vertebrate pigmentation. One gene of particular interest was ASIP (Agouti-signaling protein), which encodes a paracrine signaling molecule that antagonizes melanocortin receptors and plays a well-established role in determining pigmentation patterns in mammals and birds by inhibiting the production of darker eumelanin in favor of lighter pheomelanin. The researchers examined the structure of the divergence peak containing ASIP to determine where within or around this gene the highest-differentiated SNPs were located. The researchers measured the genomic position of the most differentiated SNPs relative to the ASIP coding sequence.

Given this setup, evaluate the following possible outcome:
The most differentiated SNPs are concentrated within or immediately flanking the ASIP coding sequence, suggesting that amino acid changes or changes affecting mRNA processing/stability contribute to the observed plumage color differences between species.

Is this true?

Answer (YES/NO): NO